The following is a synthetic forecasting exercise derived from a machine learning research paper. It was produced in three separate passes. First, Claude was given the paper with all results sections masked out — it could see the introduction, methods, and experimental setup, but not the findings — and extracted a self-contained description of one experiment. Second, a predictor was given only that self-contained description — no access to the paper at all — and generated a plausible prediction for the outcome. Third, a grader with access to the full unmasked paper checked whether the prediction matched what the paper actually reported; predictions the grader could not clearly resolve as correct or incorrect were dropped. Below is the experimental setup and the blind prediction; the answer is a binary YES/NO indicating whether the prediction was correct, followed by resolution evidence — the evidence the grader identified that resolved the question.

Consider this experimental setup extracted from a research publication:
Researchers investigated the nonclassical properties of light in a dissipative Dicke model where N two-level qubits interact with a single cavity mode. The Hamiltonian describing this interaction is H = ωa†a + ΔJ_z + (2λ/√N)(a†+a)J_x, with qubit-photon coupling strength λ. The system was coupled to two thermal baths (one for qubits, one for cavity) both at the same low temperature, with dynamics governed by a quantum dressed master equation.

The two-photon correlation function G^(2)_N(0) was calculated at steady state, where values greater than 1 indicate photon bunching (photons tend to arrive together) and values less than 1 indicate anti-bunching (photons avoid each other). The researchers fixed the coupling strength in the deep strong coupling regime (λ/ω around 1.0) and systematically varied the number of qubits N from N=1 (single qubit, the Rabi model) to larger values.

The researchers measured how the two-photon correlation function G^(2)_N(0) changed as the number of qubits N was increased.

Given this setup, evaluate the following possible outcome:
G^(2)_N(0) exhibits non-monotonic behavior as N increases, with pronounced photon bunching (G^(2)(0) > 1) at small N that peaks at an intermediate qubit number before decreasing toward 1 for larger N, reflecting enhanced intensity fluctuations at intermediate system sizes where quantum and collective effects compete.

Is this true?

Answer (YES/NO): NO